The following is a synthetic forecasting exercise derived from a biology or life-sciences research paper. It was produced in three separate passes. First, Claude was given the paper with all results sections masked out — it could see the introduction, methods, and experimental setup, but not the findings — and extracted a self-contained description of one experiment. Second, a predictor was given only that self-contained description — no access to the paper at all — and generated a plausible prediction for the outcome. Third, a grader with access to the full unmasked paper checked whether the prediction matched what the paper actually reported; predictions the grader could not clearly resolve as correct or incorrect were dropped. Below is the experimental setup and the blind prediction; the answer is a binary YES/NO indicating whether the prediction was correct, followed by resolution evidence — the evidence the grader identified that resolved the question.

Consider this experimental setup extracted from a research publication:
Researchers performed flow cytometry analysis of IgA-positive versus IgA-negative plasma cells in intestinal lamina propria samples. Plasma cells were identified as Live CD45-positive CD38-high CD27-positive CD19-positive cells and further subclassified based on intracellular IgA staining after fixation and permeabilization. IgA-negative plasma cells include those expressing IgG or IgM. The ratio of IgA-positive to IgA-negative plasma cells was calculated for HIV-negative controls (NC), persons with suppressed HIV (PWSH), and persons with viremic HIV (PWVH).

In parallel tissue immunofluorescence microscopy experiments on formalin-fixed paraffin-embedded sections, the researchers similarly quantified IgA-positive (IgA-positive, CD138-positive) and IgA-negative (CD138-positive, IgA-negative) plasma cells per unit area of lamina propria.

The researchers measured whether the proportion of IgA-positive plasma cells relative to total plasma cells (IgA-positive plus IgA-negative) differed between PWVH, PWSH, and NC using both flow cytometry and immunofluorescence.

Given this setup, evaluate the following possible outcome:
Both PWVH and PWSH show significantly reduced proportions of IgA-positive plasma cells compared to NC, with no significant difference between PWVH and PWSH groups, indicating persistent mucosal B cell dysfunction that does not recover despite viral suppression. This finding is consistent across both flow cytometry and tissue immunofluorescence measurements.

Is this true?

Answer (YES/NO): NO